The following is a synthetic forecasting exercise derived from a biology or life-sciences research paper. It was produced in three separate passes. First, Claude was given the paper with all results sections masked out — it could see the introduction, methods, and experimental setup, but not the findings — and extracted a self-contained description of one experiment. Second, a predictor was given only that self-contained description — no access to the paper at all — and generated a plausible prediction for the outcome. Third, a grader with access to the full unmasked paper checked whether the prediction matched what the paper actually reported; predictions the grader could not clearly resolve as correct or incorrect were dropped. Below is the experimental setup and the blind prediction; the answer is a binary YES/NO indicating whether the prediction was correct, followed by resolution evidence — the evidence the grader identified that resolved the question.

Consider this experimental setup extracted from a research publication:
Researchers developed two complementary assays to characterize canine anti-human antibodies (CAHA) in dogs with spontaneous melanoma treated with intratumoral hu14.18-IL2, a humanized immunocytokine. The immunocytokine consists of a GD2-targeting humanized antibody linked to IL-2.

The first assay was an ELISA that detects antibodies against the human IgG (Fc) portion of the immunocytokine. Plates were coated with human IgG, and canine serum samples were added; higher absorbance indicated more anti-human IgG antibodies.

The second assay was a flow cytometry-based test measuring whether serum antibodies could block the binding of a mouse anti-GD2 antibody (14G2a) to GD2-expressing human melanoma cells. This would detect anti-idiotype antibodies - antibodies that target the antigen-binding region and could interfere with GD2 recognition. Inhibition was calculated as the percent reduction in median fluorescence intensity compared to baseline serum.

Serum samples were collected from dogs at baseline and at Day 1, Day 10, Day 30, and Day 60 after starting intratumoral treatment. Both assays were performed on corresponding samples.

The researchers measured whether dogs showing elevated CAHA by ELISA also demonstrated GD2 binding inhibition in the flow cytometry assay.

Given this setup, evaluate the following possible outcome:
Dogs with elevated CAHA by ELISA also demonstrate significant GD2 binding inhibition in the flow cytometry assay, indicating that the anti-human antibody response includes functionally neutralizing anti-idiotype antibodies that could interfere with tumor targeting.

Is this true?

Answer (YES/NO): YES